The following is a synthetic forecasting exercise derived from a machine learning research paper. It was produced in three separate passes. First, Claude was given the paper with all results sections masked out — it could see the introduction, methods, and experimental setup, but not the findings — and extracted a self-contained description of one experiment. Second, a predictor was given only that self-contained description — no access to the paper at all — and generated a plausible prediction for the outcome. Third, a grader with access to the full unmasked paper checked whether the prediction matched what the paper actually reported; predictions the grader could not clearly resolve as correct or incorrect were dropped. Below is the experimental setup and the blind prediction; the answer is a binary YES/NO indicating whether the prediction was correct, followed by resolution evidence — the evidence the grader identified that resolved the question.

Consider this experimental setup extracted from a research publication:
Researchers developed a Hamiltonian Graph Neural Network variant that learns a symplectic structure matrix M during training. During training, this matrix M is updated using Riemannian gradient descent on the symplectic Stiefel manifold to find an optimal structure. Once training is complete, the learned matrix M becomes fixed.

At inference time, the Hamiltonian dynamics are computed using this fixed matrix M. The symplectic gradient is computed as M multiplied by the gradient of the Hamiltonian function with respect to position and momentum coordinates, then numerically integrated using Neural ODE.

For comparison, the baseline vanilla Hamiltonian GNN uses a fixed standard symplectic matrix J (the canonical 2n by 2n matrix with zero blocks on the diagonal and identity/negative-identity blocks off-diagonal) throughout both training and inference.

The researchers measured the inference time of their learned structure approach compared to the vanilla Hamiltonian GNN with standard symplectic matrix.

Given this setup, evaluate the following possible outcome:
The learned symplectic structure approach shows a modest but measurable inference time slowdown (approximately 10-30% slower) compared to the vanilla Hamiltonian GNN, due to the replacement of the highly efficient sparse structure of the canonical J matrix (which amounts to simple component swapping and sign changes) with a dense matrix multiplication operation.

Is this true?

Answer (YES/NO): NO